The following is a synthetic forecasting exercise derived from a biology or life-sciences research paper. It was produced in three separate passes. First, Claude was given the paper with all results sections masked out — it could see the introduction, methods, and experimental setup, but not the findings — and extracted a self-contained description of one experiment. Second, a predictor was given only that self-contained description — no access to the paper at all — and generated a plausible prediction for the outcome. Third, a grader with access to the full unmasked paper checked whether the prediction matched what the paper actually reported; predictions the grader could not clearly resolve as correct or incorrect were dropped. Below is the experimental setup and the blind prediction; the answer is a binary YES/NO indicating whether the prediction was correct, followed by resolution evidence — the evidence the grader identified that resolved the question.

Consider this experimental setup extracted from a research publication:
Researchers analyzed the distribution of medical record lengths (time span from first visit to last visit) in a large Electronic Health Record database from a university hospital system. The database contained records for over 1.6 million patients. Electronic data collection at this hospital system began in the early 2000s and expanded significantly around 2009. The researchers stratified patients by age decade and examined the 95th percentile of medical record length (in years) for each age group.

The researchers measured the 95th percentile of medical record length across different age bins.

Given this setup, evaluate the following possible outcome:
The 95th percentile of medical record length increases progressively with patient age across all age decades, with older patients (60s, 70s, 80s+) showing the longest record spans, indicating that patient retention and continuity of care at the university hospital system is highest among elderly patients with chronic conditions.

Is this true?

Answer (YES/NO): NO